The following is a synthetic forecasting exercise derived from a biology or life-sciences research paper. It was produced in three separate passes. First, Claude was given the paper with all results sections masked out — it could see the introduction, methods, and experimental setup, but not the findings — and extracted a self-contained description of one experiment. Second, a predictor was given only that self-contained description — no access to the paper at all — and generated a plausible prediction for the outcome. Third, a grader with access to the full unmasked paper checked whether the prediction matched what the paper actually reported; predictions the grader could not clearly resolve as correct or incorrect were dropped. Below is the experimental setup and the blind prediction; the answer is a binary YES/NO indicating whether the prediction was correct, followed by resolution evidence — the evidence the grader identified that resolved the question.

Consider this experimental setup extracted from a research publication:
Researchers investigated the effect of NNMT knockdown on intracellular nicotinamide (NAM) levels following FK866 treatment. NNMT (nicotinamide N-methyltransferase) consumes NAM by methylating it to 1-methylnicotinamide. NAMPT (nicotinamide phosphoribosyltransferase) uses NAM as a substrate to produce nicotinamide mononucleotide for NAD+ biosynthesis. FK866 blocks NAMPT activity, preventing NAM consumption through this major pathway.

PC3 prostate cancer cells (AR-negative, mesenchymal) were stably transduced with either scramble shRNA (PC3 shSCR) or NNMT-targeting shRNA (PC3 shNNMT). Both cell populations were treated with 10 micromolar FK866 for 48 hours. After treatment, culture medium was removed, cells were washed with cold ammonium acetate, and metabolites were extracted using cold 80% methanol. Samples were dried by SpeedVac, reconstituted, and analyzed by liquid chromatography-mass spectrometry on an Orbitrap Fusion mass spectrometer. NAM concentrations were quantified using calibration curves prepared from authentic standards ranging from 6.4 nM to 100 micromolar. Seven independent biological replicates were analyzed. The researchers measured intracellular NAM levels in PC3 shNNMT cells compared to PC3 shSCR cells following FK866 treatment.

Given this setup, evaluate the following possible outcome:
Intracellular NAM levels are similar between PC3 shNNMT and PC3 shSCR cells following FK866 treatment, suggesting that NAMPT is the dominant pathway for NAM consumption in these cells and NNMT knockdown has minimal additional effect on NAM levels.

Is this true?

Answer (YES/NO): NO